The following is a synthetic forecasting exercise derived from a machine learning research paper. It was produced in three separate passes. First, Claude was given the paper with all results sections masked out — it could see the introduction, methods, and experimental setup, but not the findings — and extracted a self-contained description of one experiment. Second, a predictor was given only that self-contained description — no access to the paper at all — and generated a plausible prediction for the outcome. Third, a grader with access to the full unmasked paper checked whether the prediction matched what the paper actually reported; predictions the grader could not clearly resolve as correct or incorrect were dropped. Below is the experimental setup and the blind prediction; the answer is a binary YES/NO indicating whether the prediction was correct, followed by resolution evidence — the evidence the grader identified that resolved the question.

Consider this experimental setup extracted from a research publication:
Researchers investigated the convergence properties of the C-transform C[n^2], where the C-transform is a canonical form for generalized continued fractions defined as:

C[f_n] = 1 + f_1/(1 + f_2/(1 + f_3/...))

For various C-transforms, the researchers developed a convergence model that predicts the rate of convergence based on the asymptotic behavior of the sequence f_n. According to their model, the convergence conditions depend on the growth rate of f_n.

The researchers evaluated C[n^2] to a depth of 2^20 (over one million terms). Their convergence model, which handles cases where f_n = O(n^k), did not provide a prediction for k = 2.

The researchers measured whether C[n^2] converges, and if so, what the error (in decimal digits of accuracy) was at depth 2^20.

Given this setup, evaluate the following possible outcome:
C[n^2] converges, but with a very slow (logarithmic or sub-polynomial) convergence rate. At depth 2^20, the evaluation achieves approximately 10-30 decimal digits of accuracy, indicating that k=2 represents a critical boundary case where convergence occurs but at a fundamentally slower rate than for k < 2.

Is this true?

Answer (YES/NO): NO